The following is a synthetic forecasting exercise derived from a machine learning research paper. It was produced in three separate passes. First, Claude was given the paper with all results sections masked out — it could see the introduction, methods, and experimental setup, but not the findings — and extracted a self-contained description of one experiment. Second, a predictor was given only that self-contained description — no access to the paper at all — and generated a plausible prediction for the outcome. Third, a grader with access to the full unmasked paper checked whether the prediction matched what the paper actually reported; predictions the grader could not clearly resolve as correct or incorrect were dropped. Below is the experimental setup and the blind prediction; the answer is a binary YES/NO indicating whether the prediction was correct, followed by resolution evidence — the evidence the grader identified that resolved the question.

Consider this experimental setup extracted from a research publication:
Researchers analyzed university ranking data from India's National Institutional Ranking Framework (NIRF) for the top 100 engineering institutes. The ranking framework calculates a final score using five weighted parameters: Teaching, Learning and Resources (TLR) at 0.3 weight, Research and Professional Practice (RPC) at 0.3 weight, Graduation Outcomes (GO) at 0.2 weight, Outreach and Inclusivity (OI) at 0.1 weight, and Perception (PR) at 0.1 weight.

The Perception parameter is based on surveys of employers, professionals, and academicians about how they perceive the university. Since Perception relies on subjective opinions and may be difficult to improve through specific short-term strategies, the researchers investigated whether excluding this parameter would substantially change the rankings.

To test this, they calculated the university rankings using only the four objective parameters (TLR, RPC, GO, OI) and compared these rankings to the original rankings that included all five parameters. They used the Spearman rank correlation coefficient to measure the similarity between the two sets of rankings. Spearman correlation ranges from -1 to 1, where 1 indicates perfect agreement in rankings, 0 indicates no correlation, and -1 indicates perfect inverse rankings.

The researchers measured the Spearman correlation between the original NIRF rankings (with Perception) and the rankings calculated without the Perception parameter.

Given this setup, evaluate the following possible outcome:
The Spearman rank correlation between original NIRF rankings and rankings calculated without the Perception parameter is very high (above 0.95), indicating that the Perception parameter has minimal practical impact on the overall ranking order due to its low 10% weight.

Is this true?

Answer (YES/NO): YES